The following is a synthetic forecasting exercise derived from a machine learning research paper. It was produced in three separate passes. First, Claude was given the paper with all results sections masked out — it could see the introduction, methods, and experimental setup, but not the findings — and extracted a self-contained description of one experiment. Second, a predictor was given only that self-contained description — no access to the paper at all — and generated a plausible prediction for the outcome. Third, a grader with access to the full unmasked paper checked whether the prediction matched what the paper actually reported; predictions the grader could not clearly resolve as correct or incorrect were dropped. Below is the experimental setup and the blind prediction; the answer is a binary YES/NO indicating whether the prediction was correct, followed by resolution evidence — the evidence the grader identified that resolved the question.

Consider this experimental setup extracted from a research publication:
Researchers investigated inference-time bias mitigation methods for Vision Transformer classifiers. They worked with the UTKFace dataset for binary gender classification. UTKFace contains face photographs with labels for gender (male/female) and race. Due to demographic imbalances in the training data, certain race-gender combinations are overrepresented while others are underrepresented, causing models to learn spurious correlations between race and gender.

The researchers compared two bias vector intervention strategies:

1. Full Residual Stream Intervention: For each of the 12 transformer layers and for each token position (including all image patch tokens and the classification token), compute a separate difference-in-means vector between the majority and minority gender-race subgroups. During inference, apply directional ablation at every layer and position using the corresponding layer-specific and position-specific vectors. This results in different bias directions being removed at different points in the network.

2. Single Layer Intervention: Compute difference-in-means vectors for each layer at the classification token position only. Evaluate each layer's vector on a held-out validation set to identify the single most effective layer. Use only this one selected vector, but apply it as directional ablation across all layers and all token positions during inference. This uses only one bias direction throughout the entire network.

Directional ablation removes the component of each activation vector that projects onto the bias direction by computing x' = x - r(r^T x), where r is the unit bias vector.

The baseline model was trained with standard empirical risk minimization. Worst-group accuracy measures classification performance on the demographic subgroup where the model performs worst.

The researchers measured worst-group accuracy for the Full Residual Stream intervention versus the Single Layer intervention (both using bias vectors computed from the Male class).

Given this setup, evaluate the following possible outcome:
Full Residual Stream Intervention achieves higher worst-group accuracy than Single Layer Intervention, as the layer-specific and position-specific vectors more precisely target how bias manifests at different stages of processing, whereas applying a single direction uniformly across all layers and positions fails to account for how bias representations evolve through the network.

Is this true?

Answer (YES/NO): NO